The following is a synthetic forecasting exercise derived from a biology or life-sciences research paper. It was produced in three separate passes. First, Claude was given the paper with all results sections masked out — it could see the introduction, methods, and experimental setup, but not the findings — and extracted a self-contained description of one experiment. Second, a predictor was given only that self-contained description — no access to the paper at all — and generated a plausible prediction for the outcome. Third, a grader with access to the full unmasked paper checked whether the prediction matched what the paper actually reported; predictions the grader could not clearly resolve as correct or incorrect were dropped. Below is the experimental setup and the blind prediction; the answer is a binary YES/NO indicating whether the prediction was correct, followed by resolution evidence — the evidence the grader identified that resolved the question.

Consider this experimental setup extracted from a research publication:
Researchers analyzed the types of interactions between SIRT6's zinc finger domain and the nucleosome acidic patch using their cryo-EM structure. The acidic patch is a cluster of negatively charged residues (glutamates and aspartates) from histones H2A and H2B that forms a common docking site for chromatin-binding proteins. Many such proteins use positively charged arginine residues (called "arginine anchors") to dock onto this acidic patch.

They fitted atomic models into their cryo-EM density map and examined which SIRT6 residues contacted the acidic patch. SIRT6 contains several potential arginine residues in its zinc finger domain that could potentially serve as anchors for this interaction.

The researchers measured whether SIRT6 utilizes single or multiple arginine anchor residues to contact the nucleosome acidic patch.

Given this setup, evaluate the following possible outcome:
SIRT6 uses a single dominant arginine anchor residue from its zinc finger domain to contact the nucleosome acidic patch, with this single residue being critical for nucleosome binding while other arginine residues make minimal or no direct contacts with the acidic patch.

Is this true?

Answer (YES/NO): NO